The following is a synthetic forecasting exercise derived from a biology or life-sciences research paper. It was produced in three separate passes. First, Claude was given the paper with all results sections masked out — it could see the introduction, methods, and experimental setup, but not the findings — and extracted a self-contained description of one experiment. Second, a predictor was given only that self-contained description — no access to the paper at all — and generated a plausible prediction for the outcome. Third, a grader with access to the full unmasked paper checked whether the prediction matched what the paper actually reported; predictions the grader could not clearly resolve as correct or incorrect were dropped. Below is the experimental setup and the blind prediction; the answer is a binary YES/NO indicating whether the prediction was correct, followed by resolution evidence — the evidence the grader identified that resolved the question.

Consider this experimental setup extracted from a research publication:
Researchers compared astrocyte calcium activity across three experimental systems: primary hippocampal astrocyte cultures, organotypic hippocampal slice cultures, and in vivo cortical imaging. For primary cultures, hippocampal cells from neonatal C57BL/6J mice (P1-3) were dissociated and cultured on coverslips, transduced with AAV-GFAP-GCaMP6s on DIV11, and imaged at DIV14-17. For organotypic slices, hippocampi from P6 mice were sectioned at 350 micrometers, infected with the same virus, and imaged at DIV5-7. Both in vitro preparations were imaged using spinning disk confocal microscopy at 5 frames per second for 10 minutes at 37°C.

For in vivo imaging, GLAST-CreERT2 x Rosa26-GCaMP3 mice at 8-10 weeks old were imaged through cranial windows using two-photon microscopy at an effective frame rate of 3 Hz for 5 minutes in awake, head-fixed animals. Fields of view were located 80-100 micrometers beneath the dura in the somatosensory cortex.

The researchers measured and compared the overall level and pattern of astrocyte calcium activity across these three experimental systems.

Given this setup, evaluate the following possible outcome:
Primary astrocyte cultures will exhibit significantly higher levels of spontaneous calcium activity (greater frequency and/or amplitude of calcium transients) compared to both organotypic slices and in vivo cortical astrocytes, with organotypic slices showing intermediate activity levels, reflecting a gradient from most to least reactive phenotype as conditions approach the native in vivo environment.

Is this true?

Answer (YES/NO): NO